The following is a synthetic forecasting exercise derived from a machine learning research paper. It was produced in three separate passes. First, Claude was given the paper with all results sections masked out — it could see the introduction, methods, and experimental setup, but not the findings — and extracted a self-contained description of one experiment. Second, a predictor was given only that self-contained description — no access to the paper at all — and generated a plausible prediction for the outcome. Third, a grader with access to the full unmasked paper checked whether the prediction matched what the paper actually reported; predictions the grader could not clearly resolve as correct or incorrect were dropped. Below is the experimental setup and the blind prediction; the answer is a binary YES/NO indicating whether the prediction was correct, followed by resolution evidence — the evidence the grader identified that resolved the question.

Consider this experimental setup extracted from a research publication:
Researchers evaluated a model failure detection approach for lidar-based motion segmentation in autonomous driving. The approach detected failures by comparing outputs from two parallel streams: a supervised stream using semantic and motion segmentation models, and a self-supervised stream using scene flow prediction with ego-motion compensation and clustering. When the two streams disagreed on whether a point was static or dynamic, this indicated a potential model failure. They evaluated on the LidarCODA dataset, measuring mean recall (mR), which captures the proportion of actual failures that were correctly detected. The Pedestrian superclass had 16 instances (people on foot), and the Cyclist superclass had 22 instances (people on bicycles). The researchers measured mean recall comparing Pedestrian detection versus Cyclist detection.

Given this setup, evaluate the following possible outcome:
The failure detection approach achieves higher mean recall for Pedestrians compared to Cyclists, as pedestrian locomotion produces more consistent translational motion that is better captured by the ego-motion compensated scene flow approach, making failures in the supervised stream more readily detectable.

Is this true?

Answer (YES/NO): NO